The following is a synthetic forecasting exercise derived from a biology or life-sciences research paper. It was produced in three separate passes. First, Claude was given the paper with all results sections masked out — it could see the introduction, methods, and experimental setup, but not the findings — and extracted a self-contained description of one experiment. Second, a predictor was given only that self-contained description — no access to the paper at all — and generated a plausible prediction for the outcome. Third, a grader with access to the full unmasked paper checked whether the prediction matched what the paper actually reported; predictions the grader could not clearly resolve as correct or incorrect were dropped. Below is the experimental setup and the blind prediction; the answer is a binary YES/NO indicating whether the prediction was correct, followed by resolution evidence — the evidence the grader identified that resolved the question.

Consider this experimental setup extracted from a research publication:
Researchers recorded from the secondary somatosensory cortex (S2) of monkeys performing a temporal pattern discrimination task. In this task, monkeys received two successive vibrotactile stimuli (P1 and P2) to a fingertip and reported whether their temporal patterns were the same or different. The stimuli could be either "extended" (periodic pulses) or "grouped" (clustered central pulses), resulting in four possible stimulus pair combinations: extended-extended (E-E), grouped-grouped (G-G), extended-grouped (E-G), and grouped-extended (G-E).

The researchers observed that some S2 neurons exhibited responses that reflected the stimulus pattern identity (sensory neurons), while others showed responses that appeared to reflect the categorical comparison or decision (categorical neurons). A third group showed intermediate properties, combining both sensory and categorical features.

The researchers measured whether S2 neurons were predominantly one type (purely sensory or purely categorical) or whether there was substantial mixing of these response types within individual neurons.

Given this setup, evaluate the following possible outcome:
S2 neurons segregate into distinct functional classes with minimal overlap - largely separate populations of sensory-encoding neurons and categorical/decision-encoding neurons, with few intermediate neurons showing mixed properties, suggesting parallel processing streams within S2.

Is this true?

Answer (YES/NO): NO